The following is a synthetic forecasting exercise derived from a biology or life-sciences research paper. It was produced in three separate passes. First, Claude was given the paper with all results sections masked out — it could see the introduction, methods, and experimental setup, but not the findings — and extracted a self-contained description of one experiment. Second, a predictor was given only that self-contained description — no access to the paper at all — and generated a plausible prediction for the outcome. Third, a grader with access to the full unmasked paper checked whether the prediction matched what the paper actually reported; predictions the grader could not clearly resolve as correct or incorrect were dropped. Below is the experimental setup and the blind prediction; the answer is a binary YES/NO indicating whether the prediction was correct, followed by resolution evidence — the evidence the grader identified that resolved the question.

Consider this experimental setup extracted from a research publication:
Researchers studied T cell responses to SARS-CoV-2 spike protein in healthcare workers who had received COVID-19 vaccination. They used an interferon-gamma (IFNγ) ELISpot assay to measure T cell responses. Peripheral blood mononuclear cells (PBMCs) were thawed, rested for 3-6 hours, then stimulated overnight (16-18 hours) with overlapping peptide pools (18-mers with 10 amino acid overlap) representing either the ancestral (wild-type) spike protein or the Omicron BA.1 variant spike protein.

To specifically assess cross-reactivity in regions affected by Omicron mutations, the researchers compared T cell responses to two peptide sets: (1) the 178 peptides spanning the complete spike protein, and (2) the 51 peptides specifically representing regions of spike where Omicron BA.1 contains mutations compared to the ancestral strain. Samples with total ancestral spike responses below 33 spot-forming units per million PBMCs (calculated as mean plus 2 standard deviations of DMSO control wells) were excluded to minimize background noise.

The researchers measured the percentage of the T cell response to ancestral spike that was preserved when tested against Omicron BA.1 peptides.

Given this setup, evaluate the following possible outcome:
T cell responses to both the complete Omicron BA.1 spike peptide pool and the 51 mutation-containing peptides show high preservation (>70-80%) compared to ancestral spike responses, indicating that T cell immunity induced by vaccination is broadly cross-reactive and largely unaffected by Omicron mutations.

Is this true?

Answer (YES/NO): NO